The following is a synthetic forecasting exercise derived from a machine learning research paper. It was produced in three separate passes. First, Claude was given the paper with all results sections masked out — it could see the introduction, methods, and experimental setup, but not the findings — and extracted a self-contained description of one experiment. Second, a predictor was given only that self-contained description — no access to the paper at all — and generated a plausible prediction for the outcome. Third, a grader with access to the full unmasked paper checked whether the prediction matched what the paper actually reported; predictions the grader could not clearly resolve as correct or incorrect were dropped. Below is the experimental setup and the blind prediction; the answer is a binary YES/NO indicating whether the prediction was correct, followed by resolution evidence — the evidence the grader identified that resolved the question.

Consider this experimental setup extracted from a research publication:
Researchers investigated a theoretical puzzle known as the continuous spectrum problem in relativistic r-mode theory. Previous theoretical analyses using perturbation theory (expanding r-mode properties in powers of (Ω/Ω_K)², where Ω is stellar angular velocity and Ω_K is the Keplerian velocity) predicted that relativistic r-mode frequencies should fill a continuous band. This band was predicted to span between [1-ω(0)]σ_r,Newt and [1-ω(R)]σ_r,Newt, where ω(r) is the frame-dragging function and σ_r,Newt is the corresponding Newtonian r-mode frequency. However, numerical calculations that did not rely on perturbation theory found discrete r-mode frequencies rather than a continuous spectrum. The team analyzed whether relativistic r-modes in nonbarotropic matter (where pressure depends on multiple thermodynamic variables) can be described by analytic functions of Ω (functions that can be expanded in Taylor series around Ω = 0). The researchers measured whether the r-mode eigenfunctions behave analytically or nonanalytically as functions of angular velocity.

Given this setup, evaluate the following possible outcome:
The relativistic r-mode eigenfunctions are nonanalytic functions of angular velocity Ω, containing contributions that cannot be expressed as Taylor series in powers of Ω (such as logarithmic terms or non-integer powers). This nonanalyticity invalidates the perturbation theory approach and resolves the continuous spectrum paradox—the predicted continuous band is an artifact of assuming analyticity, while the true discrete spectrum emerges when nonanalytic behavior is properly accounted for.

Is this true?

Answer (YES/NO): YES